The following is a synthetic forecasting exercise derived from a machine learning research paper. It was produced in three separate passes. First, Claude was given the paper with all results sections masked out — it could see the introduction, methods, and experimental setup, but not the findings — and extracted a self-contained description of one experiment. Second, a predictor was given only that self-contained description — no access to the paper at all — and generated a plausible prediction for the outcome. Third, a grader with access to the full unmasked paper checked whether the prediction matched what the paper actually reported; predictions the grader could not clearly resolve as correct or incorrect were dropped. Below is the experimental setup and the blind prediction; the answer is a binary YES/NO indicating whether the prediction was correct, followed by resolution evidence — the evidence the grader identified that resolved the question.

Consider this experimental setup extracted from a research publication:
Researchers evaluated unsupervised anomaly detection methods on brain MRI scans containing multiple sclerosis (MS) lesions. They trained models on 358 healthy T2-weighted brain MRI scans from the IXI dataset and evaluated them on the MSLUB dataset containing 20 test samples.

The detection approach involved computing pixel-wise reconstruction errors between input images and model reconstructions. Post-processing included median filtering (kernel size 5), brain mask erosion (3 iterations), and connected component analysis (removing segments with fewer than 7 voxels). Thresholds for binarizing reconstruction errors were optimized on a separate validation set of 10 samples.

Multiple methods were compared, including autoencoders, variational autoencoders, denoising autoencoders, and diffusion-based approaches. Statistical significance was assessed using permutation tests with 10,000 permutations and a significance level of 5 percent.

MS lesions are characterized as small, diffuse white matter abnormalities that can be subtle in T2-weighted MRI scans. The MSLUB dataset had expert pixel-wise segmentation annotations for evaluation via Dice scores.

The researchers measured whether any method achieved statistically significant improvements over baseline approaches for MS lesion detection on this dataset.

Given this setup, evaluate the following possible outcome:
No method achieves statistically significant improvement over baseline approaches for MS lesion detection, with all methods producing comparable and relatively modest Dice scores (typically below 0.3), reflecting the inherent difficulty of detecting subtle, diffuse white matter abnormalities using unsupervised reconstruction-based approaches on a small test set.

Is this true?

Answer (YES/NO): YES